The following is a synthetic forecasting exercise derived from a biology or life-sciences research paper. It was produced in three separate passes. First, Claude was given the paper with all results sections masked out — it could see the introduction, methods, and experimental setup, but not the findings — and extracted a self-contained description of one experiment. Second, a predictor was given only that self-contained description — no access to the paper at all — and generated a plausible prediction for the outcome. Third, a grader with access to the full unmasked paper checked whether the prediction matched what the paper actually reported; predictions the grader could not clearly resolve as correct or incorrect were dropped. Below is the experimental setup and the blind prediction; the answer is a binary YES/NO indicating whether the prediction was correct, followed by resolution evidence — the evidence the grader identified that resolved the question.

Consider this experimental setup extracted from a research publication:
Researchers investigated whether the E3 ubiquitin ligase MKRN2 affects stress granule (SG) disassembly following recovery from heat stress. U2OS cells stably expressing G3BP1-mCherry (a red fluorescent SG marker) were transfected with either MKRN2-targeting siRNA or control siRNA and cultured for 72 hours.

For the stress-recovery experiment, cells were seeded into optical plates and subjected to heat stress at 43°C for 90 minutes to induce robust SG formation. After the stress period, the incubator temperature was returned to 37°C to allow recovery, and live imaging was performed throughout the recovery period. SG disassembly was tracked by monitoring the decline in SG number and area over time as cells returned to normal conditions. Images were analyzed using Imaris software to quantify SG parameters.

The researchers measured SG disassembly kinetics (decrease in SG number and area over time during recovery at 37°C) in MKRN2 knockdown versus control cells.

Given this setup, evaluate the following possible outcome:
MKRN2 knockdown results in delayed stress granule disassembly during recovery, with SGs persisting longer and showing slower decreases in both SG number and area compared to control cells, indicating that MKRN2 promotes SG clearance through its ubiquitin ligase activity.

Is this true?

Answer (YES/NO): YES